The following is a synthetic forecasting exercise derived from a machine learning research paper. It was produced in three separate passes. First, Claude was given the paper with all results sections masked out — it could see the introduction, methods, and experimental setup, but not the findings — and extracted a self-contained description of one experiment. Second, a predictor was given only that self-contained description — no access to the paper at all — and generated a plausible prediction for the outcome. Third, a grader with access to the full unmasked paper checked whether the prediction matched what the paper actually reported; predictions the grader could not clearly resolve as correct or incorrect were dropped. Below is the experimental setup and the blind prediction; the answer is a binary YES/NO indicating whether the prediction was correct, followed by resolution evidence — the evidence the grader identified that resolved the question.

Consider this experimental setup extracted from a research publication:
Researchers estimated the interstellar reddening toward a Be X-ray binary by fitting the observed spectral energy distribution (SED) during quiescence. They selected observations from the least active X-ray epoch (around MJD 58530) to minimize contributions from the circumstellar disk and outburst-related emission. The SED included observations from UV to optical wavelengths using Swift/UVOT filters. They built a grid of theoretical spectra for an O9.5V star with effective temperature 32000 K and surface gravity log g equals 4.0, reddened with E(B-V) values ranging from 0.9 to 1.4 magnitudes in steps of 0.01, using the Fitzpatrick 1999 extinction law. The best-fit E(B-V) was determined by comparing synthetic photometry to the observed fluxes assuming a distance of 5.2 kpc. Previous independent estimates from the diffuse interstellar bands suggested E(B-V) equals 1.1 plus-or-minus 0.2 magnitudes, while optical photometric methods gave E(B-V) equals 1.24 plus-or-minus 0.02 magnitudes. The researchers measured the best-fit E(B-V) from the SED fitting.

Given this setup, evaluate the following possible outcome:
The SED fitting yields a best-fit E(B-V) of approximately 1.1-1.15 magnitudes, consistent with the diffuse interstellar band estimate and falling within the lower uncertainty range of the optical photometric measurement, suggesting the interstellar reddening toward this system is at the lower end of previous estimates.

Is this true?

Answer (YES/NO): NO